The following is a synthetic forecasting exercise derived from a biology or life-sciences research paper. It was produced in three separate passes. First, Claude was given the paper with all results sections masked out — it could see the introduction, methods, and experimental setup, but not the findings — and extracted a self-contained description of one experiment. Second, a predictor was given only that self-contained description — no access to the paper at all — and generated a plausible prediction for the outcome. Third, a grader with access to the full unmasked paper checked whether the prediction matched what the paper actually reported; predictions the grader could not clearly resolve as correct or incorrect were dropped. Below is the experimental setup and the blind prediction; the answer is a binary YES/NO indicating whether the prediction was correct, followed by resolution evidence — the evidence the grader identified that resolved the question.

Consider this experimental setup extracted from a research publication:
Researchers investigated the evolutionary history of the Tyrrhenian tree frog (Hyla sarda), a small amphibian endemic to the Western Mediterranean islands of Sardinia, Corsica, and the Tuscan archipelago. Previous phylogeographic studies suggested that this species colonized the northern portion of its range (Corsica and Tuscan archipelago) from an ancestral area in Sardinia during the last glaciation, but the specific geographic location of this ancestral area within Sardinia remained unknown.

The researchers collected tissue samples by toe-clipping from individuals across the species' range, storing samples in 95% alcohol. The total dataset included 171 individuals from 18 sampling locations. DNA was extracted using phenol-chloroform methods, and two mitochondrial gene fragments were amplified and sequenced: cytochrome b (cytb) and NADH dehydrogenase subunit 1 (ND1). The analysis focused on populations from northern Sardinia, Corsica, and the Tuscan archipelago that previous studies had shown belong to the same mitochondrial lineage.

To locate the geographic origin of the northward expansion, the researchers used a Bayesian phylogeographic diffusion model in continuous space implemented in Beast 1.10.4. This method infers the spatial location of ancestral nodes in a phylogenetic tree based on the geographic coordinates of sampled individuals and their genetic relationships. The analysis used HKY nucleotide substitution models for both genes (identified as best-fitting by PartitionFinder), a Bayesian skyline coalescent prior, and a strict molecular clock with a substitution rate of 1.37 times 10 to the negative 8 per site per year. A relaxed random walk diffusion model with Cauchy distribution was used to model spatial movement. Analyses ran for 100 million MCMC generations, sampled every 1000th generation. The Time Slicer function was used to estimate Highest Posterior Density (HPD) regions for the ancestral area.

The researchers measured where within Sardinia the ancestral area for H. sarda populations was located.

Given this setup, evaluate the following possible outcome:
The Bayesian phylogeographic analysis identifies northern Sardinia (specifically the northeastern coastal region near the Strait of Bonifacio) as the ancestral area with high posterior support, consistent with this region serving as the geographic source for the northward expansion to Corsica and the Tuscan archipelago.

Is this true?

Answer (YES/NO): NO